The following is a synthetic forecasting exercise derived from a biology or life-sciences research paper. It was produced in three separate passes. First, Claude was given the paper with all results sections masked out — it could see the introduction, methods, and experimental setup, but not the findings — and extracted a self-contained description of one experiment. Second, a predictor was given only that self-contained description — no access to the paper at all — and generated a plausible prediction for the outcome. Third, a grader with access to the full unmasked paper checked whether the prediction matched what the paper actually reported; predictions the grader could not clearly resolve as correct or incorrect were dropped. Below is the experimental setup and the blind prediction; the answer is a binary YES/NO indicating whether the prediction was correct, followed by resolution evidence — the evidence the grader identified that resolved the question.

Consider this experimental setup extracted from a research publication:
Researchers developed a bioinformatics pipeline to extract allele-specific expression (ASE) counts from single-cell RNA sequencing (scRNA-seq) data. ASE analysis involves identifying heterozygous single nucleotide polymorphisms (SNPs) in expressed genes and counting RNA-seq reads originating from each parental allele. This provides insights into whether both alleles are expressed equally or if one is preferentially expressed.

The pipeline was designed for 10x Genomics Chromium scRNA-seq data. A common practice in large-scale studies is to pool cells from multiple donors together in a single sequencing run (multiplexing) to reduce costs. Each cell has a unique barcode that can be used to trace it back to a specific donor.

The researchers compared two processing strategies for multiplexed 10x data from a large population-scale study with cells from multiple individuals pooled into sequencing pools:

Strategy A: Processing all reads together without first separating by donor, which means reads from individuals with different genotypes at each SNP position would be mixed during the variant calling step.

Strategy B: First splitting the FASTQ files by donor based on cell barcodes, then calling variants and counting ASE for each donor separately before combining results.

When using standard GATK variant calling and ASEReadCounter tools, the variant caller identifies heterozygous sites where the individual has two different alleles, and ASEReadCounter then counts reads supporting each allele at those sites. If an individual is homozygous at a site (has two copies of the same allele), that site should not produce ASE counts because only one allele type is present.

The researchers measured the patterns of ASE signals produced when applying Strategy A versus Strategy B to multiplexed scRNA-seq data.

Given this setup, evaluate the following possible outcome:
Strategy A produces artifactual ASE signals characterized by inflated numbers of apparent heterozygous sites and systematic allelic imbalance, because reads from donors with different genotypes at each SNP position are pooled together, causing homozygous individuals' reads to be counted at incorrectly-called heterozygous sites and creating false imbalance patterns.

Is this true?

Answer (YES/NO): YES